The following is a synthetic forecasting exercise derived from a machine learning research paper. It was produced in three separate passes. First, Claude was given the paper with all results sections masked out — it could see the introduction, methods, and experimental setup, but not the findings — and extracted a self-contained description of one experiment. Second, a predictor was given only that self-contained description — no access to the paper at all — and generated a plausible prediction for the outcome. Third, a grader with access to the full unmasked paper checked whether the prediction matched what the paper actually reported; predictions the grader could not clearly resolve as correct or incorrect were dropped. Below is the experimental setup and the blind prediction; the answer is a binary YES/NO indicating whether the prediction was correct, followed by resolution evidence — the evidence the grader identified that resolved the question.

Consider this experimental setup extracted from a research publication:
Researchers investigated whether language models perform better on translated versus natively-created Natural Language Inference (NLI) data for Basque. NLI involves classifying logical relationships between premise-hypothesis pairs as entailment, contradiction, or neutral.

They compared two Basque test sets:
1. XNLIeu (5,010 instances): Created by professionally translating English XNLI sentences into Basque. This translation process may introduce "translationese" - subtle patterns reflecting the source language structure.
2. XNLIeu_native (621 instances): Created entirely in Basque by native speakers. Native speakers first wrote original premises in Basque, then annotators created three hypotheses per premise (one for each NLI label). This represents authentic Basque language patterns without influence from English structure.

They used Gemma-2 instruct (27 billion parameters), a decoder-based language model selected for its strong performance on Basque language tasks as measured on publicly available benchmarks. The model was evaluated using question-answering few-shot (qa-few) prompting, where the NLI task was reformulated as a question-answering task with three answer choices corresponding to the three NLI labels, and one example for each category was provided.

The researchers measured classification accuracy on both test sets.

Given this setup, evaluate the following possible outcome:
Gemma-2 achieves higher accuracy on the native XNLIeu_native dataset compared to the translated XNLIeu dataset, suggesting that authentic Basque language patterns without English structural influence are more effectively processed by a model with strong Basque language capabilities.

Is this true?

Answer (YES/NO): YES